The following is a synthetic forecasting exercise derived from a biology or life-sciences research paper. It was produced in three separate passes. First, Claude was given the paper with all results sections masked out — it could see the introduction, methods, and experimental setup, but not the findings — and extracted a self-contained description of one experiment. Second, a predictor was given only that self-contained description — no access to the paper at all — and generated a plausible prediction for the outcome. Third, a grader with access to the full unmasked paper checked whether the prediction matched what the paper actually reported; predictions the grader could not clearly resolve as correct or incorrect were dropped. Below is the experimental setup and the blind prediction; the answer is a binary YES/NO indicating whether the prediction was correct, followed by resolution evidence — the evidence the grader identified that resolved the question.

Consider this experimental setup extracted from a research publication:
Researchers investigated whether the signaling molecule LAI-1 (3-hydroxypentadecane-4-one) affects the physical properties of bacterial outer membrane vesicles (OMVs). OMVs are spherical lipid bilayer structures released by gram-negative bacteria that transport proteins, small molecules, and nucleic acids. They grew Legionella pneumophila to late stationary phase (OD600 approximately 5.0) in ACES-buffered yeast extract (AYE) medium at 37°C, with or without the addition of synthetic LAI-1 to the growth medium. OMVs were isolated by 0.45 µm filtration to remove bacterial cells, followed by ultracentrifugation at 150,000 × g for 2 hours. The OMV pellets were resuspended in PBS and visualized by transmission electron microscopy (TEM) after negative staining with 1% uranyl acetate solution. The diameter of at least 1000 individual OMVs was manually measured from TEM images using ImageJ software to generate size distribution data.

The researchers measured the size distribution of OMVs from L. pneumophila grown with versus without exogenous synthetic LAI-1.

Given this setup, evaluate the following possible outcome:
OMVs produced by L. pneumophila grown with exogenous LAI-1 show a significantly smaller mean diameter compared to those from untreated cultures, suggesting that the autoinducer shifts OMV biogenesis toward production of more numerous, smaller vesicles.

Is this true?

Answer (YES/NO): YES